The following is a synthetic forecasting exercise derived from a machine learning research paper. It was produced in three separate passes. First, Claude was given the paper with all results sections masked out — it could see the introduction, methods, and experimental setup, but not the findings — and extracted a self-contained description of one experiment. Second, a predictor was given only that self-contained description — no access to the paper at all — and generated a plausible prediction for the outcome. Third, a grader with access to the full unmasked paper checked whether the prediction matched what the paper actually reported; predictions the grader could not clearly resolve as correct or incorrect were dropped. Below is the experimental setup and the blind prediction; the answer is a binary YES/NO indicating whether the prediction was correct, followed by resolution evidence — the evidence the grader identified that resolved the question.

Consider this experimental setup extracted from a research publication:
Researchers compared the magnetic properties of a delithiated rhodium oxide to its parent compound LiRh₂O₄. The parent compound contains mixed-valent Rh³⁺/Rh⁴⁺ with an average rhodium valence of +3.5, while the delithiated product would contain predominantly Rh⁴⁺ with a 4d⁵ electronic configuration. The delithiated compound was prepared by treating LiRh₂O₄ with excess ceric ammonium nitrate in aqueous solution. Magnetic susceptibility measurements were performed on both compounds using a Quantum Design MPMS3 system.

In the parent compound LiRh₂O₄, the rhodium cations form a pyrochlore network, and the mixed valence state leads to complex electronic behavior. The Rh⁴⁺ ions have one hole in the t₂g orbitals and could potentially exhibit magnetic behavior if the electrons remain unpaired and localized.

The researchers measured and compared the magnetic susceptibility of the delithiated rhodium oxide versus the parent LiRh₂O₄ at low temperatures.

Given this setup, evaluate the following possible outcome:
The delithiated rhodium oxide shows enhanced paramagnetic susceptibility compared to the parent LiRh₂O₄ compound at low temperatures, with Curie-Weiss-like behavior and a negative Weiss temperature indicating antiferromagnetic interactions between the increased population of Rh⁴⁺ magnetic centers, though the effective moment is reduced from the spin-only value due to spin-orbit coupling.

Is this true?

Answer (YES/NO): NO